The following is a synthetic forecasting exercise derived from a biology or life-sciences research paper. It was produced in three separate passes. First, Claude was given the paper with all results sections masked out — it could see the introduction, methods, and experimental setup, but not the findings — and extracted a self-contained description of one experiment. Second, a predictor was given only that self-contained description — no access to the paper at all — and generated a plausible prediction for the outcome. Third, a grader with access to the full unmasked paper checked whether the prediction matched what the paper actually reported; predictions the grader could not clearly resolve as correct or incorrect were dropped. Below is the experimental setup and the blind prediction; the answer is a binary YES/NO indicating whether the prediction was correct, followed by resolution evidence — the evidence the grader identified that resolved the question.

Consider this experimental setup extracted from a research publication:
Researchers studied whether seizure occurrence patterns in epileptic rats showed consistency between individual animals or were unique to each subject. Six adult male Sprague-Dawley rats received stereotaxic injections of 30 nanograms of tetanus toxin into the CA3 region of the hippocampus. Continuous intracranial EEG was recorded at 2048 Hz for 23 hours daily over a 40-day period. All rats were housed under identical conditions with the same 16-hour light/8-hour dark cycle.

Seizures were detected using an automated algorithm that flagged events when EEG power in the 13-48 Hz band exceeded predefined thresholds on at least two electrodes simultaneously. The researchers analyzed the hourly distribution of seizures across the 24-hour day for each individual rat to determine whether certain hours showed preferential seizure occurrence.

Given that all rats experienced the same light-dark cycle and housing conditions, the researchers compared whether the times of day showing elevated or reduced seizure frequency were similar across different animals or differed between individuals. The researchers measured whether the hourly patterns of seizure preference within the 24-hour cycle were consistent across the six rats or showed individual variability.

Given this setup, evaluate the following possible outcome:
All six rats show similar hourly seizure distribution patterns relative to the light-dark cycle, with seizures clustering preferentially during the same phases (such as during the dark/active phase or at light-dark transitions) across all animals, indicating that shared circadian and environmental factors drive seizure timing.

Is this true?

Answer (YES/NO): NO